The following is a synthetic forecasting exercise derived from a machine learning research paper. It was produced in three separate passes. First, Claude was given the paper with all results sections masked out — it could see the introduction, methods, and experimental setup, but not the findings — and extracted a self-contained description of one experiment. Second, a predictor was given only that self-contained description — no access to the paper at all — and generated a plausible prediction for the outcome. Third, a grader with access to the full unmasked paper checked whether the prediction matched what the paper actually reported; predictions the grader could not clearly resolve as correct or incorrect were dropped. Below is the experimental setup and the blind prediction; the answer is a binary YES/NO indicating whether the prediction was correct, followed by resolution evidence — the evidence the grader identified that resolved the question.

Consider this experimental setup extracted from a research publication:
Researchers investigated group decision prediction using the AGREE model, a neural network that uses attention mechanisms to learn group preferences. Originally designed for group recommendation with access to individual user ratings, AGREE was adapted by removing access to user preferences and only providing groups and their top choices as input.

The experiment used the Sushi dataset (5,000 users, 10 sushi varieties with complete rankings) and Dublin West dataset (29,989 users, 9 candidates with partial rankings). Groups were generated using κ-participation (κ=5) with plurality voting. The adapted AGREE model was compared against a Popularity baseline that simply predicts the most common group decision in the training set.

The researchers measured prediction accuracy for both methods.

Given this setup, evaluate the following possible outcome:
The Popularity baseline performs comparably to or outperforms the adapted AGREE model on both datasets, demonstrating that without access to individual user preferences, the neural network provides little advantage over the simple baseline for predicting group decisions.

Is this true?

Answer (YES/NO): NO